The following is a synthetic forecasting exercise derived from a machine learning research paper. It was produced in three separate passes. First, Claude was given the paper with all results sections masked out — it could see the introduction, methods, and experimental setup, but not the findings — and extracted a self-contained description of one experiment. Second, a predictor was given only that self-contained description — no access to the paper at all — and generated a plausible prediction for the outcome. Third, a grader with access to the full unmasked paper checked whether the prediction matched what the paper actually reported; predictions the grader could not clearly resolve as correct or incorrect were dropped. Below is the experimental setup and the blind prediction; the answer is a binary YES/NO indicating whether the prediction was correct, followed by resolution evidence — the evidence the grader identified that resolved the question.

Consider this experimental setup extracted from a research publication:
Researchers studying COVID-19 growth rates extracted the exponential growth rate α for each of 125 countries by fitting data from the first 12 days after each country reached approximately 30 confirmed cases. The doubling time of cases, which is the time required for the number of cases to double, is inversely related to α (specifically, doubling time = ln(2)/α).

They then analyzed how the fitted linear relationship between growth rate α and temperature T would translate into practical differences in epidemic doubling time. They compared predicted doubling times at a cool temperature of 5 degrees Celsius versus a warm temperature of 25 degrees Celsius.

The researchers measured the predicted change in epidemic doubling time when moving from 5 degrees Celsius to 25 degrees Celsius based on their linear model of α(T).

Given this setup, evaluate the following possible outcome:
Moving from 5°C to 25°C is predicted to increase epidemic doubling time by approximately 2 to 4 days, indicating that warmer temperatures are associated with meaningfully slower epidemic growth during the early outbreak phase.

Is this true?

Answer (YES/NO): NO